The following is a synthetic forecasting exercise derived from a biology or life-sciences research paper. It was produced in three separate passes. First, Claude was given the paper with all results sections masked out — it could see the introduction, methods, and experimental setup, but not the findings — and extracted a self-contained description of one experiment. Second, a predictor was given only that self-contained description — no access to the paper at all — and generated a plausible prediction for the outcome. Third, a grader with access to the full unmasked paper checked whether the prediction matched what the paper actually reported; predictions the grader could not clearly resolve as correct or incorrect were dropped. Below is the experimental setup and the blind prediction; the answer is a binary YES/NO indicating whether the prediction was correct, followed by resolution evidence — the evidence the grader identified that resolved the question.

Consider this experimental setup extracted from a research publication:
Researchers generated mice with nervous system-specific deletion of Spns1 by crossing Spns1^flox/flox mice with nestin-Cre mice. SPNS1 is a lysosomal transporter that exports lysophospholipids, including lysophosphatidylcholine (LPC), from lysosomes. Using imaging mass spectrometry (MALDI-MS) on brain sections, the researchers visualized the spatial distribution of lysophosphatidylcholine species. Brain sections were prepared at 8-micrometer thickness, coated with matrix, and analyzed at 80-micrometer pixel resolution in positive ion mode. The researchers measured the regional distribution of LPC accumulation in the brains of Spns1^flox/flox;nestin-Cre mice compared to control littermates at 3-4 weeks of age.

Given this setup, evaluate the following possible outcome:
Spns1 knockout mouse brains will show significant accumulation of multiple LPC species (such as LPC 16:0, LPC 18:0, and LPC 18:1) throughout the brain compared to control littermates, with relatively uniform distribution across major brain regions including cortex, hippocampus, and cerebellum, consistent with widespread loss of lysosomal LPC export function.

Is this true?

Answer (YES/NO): NO